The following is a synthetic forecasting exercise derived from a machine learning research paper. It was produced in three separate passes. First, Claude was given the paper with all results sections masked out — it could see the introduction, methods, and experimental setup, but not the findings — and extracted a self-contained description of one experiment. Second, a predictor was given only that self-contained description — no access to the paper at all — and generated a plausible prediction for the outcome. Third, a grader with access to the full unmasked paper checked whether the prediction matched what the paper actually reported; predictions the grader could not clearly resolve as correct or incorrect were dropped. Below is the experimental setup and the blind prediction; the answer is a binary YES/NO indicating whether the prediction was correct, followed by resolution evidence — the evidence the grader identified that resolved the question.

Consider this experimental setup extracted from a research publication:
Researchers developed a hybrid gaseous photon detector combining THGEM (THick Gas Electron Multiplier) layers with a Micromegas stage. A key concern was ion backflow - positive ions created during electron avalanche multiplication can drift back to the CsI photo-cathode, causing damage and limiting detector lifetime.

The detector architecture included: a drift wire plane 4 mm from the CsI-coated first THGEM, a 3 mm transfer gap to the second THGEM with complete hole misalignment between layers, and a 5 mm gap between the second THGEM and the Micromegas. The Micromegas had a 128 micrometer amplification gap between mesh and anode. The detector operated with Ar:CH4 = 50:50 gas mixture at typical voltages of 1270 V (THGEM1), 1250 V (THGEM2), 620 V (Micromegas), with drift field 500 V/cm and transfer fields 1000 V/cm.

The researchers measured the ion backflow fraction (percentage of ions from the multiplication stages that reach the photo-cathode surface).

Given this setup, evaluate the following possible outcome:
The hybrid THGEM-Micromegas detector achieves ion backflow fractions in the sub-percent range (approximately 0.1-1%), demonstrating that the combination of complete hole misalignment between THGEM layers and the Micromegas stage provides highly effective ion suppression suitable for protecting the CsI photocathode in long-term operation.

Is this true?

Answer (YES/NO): NO